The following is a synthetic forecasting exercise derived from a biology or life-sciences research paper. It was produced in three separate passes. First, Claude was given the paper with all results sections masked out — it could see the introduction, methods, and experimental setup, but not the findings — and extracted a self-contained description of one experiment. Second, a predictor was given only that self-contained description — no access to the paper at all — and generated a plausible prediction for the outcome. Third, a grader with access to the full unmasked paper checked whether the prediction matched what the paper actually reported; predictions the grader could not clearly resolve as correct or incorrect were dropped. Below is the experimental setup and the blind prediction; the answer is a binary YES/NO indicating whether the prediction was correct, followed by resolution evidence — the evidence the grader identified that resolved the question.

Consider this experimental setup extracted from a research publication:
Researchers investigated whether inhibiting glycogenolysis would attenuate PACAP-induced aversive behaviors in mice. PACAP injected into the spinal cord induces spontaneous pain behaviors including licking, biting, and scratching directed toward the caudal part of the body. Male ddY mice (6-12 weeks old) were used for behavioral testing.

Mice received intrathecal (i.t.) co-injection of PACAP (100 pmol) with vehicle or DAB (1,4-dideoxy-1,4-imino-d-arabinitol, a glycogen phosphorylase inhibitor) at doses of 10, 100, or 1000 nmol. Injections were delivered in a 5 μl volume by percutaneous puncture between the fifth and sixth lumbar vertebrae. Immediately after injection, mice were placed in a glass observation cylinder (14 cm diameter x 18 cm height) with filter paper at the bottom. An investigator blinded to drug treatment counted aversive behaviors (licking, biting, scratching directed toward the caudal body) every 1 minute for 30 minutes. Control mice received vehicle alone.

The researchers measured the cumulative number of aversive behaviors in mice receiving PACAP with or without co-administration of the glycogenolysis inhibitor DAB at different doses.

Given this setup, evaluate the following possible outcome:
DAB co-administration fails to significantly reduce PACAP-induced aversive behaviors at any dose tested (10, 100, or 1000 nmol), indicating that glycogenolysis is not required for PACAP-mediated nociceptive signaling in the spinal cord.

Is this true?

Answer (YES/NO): NO